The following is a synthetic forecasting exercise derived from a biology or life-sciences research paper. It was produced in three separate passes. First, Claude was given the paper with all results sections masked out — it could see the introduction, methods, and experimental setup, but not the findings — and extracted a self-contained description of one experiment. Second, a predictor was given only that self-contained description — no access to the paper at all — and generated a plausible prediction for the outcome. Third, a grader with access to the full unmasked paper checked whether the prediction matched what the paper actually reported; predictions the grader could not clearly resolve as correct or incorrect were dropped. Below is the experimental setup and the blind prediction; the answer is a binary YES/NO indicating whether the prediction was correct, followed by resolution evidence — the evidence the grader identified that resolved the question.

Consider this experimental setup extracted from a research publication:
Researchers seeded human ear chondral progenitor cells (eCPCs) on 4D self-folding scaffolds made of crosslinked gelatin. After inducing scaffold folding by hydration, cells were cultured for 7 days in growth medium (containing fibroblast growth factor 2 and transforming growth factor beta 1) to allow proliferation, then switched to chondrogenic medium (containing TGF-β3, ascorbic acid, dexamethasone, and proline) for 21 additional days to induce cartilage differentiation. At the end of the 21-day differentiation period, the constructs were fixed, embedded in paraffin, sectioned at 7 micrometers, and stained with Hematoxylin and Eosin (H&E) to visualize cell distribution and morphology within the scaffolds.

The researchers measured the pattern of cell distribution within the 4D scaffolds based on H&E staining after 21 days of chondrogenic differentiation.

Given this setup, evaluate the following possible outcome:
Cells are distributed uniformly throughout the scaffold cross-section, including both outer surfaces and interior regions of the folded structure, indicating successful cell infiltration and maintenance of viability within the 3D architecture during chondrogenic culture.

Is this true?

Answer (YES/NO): NO